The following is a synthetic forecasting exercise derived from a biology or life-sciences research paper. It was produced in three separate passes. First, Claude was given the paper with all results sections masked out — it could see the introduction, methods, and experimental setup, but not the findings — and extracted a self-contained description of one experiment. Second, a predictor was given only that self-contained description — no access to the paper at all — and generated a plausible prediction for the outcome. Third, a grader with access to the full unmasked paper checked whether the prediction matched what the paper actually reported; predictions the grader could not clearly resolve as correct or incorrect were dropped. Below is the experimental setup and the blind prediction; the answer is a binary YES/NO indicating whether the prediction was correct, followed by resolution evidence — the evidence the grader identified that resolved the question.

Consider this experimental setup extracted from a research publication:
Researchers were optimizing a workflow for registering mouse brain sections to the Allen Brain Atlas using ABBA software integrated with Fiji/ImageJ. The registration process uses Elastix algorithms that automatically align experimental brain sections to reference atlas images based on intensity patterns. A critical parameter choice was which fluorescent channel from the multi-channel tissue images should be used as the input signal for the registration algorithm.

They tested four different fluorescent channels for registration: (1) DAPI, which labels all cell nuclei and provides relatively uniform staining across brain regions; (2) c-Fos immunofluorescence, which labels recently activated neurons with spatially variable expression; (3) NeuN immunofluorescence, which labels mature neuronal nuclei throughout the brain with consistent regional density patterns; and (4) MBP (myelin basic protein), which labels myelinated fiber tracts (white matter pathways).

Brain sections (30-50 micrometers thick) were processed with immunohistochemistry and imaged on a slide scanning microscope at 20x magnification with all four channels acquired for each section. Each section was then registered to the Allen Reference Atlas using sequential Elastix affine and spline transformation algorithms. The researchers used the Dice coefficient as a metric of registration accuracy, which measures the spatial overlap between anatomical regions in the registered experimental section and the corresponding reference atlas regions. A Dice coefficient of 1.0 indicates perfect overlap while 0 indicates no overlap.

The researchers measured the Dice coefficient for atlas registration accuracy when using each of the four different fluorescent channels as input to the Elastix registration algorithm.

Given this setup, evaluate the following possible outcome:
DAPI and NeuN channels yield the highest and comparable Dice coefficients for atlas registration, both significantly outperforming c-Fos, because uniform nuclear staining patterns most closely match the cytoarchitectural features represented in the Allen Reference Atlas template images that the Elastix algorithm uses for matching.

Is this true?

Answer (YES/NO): NO